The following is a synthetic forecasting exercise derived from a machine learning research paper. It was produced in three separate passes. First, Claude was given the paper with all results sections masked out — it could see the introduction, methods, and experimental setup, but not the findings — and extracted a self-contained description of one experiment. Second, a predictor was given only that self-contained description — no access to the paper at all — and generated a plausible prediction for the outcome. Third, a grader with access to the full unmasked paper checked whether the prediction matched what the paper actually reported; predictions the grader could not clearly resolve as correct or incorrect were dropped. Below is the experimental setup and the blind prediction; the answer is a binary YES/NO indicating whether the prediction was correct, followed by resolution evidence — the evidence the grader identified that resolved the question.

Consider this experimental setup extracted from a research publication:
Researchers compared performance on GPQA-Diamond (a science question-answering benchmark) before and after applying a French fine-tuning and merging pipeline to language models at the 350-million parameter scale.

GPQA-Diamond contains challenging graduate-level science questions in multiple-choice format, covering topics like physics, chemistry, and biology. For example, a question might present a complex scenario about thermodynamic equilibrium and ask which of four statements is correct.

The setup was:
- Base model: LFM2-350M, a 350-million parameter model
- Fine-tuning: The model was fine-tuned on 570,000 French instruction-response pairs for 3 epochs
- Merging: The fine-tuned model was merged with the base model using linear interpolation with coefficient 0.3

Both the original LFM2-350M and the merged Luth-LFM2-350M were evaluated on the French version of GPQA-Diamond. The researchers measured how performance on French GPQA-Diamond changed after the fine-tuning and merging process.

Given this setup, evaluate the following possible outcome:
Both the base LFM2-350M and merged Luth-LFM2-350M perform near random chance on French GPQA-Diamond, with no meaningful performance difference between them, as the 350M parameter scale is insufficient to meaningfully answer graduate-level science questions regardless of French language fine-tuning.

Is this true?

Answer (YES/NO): NO